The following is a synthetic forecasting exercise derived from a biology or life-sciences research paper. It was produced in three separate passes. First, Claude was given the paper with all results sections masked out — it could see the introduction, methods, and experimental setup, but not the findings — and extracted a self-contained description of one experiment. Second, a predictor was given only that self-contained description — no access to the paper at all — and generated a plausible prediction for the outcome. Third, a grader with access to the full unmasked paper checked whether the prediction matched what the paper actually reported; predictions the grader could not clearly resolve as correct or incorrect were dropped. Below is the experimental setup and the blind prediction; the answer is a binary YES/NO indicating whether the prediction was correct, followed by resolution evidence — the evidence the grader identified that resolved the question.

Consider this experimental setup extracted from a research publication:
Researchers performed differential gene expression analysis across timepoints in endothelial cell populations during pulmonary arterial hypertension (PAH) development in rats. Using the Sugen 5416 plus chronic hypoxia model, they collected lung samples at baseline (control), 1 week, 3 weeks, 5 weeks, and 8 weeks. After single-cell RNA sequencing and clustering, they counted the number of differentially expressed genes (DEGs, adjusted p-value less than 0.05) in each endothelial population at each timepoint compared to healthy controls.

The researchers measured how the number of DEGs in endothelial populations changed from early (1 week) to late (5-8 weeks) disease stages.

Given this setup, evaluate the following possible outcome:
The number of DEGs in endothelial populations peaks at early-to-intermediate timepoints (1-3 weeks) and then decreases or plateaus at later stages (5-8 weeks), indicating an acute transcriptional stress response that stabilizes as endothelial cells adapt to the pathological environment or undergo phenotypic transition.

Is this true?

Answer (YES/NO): NO